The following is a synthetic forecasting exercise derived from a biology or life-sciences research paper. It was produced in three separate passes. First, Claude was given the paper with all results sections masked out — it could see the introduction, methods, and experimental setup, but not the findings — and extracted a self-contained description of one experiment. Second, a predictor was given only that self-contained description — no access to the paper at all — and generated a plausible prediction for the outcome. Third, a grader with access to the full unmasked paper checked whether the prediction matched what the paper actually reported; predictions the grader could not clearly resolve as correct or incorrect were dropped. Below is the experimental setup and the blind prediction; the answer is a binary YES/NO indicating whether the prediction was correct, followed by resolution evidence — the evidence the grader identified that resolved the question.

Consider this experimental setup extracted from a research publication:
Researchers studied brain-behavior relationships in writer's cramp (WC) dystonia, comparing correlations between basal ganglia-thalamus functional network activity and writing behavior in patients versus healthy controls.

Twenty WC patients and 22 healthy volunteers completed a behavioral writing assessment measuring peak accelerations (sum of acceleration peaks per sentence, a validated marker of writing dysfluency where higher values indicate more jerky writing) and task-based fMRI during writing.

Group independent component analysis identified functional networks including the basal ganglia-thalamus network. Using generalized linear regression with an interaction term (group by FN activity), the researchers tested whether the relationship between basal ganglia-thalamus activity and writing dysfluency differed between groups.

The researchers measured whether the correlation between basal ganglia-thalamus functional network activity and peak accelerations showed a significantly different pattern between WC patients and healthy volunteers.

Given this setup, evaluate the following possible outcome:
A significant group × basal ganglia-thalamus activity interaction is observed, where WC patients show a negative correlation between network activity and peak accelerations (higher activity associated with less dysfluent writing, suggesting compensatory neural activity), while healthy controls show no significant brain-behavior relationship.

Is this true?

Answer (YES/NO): NO